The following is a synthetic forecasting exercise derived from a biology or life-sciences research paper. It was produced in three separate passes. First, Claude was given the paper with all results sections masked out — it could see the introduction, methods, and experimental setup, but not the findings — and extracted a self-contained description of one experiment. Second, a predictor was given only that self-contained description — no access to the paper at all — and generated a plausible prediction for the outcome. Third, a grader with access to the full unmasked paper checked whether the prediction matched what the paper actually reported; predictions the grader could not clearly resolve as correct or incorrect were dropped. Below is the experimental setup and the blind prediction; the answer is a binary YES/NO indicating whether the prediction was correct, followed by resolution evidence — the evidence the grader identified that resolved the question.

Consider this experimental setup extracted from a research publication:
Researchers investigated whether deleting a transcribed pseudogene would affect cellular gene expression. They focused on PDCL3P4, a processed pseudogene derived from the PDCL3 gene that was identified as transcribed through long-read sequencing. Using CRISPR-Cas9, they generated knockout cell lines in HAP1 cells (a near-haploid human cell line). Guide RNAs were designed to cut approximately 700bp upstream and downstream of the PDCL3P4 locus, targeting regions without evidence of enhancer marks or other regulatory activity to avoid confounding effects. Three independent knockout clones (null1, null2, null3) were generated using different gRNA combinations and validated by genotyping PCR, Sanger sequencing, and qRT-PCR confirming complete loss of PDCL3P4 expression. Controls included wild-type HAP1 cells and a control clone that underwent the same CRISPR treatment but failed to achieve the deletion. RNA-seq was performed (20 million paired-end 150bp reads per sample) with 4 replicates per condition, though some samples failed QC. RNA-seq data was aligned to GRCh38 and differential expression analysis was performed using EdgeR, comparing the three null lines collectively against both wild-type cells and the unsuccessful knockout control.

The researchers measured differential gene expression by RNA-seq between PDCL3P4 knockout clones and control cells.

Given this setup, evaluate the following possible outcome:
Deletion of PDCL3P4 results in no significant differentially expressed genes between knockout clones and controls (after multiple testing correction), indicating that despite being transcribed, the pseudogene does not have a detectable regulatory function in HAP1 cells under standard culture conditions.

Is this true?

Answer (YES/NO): NO